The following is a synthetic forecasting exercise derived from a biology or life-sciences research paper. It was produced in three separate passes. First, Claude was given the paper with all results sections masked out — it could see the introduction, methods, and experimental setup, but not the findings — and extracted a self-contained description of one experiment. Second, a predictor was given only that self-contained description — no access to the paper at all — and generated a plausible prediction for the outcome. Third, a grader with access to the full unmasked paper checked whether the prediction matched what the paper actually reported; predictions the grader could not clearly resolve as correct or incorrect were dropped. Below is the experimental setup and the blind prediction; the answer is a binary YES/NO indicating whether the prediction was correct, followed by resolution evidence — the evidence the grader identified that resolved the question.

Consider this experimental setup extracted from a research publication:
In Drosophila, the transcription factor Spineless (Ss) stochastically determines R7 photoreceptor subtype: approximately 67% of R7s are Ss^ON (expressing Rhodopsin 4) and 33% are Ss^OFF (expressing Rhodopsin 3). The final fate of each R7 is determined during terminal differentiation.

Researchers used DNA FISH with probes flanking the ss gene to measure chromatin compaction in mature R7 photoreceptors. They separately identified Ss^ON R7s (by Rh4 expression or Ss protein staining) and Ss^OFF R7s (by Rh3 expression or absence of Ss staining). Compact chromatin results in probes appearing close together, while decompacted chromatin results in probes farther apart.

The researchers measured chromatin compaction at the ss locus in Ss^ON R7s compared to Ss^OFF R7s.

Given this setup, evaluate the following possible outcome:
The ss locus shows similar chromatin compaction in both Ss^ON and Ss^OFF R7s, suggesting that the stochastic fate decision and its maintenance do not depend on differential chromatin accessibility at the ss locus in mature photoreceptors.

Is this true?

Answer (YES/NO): NO